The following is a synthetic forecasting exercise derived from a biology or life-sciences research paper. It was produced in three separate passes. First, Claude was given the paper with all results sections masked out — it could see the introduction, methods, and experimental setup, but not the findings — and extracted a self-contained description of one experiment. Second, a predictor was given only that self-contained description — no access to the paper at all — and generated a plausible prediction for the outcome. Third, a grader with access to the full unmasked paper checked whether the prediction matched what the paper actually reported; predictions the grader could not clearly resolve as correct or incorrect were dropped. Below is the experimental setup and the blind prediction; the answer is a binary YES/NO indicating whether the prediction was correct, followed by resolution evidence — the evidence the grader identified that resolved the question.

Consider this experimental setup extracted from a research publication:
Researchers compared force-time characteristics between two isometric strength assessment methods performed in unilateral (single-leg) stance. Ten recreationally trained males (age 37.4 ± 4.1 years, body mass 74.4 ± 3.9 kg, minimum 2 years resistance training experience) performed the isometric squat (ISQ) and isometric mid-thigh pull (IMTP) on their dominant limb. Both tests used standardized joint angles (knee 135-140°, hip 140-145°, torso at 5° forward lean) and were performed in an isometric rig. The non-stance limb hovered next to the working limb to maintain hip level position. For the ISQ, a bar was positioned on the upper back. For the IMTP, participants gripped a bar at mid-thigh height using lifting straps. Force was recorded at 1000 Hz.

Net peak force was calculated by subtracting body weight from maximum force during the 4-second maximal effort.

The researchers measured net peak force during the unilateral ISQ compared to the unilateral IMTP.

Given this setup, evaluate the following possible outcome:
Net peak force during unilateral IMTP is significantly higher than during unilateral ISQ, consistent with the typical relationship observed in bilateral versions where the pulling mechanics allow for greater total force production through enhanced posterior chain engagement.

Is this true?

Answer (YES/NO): NO